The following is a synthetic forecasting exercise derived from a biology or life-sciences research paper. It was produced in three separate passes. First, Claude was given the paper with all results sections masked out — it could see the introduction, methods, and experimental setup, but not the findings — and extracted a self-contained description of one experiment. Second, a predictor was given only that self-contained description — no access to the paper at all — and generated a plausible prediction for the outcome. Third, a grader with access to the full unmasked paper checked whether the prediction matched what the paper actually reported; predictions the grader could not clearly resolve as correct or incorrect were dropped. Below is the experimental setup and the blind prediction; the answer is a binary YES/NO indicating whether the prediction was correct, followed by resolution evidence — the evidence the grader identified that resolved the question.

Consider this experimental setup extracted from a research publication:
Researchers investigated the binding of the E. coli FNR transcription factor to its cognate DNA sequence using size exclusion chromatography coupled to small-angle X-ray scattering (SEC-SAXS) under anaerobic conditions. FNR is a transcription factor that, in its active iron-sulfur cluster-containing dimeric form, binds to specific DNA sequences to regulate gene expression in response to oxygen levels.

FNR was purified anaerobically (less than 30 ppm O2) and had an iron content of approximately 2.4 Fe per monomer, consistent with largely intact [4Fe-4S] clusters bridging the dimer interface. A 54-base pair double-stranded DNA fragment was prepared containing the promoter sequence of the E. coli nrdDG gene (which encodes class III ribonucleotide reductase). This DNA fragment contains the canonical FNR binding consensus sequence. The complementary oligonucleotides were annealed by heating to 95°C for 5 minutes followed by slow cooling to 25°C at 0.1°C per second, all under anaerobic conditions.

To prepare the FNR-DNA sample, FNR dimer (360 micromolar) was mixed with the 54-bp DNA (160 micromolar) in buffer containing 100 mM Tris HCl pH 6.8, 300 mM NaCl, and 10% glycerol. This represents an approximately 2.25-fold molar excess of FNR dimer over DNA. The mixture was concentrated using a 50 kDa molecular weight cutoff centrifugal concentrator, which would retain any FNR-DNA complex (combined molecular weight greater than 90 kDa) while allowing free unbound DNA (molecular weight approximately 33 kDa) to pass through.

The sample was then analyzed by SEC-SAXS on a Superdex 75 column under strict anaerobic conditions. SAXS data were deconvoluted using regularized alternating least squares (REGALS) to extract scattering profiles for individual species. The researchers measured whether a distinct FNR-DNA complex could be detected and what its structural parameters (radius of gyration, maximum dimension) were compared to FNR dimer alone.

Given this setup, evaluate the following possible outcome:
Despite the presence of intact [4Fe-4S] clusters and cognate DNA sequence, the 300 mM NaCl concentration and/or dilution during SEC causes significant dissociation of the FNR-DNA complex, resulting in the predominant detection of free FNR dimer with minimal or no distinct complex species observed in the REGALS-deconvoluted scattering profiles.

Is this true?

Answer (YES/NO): NO